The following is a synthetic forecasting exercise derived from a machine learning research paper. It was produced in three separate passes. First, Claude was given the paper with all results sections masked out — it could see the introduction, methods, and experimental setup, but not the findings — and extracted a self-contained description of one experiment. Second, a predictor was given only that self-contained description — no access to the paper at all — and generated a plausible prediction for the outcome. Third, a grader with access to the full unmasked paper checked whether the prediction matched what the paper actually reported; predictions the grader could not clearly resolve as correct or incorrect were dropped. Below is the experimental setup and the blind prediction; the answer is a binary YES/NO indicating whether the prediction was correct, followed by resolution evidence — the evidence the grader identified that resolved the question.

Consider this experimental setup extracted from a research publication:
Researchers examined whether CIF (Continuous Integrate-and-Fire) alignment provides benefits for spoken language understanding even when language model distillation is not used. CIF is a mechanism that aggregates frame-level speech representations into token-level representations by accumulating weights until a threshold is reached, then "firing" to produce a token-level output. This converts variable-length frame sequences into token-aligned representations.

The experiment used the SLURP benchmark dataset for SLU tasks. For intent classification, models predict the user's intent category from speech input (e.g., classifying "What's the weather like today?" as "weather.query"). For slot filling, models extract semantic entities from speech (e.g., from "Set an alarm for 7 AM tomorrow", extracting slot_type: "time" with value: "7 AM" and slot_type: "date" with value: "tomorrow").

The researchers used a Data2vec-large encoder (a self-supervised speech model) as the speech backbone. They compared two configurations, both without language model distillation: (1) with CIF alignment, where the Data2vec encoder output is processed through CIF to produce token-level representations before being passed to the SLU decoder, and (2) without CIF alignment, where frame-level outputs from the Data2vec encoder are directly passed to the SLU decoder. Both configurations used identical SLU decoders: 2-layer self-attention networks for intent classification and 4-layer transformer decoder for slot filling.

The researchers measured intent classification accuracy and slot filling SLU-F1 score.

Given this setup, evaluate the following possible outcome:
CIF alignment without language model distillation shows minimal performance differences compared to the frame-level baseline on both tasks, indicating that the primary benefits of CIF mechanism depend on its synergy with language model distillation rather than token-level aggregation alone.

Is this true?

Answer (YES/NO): NO